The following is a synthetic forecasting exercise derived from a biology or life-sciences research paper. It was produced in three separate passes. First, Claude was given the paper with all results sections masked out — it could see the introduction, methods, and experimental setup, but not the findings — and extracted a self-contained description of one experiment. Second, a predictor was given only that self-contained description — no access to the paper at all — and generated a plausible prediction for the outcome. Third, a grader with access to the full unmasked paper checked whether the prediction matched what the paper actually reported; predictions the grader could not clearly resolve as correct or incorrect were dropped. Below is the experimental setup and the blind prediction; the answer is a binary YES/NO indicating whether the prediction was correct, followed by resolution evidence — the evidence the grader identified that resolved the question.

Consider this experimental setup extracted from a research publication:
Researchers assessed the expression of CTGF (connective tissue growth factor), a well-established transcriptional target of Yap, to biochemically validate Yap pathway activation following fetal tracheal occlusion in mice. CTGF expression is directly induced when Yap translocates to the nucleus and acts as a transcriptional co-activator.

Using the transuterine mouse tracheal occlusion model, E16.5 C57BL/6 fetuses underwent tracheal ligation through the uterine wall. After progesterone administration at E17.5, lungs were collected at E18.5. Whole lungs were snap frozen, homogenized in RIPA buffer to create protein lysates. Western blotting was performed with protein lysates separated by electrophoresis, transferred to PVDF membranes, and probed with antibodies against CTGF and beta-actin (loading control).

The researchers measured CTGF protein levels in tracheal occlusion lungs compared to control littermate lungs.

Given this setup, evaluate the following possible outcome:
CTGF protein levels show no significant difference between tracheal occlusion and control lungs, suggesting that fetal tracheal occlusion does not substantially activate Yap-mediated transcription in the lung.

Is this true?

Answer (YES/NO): NO